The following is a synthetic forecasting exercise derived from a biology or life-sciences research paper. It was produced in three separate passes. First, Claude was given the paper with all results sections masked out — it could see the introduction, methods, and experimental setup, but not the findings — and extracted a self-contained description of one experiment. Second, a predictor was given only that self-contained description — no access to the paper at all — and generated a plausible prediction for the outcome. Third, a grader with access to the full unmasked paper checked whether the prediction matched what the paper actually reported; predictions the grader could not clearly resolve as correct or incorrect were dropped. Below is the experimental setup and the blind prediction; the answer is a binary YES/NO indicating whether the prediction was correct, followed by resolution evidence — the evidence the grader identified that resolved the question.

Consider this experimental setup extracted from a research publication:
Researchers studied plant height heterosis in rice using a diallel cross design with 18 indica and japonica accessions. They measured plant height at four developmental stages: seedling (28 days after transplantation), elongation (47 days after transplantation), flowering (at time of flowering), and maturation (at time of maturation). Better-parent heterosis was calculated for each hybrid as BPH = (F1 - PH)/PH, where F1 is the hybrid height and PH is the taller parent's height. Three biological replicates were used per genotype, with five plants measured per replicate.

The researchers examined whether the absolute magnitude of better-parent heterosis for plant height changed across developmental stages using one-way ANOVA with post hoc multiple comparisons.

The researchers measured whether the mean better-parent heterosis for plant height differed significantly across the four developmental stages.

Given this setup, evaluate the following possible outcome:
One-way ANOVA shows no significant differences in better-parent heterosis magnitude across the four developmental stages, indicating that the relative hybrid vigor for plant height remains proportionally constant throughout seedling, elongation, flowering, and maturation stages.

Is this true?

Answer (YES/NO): NO